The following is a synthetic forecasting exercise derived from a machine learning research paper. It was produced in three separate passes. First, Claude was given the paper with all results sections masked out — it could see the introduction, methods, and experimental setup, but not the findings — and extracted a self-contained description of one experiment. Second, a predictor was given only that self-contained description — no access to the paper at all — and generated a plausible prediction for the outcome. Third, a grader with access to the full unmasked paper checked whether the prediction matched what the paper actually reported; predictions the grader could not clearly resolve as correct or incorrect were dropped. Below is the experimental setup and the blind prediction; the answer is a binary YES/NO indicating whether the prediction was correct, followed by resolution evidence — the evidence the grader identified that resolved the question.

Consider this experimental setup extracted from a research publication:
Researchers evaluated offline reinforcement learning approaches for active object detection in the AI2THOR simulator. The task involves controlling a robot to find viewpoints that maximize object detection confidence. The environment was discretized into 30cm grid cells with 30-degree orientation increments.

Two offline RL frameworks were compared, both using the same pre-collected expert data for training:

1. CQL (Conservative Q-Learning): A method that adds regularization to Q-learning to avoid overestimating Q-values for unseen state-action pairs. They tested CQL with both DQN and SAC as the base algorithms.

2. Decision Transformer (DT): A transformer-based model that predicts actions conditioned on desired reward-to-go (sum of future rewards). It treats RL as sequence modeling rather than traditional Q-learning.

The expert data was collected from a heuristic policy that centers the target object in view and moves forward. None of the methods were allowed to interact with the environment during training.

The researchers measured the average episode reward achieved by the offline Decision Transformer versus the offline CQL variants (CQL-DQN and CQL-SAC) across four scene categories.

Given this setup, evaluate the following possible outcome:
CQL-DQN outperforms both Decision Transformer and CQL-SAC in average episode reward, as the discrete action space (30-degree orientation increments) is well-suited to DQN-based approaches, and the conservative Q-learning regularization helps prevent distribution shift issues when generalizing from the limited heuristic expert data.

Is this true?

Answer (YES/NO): NO